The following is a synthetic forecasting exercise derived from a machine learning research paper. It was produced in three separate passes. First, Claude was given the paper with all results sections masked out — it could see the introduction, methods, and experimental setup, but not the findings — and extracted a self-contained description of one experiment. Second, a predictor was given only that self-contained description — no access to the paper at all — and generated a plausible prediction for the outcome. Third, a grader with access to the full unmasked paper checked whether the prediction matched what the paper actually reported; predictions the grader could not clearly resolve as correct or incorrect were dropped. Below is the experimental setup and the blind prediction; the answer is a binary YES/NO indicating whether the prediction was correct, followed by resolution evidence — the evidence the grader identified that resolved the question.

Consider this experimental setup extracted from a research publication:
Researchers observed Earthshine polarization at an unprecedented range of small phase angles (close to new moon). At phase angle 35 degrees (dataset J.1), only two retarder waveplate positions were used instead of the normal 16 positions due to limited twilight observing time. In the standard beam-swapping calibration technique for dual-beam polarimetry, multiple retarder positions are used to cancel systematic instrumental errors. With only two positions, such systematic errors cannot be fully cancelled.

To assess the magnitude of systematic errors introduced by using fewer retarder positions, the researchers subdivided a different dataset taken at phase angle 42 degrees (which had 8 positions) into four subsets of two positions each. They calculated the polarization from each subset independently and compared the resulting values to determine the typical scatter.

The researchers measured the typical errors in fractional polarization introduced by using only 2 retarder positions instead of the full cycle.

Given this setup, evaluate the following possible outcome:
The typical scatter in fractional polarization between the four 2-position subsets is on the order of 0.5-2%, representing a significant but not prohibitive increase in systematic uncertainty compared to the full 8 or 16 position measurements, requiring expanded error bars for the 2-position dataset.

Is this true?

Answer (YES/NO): NO